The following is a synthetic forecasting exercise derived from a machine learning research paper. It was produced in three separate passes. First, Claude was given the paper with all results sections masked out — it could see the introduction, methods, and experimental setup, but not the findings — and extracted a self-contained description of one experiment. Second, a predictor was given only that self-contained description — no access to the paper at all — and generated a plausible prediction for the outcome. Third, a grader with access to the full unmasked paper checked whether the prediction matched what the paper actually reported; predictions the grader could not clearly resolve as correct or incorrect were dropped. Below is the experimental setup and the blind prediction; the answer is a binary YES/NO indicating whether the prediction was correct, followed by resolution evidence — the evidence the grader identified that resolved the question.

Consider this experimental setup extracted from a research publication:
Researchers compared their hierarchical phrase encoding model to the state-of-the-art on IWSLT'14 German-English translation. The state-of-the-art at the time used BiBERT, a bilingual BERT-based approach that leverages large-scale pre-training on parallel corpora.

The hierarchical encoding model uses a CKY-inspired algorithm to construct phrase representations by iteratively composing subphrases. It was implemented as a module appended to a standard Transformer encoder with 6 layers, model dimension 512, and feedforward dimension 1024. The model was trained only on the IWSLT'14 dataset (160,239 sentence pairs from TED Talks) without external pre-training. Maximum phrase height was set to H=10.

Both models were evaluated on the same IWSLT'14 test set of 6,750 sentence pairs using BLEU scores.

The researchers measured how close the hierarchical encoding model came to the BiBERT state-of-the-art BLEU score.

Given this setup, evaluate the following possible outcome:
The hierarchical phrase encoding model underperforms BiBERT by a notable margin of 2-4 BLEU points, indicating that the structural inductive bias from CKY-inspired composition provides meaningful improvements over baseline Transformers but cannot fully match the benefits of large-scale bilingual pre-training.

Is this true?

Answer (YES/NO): YES